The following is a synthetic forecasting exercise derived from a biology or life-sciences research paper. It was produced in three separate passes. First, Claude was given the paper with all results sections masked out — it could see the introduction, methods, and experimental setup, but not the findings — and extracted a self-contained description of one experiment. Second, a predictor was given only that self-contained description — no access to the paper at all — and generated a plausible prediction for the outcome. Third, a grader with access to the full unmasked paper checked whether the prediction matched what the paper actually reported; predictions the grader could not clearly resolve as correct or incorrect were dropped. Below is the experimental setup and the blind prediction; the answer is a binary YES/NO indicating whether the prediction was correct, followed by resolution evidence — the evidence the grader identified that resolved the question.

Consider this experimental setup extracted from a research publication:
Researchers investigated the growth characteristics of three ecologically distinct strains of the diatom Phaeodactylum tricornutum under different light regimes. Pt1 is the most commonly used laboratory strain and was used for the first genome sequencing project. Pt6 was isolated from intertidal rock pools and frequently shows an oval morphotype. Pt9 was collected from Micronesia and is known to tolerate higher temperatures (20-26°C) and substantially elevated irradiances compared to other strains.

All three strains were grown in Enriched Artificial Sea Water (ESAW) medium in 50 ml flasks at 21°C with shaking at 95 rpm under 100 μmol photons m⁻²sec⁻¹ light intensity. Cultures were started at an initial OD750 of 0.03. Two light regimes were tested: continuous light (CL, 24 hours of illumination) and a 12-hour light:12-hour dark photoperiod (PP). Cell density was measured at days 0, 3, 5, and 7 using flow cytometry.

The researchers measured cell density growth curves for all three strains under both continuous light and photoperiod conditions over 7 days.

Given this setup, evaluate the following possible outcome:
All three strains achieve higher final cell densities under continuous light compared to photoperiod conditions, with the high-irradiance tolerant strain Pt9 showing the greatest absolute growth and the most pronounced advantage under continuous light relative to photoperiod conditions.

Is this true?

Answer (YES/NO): NO